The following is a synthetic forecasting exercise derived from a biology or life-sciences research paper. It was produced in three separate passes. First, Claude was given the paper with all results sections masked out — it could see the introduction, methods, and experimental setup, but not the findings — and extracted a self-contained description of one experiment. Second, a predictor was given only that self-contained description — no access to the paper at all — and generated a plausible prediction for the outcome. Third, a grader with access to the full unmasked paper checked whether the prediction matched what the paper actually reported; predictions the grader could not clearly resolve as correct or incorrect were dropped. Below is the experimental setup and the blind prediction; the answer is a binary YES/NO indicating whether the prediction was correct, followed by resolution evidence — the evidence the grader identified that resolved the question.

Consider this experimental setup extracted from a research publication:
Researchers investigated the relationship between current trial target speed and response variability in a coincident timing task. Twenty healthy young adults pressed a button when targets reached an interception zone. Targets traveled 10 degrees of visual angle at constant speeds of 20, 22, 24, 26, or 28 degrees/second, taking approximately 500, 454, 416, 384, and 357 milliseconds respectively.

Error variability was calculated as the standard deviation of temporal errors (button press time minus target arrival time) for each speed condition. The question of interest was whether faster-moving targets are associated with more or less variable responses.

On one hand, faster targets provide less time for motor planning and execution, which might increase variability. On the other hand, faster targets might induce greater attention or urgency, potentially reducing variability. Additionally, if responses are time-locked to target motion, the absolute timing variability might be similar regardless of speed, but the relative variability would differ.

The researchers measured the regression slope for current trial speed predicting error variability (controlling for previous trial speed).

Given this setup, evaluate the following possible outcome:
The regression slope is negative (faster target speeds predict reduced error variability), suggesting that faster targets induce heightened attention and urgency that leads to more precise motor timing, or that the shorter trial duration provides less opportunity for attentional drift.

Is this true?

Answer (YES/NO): YES